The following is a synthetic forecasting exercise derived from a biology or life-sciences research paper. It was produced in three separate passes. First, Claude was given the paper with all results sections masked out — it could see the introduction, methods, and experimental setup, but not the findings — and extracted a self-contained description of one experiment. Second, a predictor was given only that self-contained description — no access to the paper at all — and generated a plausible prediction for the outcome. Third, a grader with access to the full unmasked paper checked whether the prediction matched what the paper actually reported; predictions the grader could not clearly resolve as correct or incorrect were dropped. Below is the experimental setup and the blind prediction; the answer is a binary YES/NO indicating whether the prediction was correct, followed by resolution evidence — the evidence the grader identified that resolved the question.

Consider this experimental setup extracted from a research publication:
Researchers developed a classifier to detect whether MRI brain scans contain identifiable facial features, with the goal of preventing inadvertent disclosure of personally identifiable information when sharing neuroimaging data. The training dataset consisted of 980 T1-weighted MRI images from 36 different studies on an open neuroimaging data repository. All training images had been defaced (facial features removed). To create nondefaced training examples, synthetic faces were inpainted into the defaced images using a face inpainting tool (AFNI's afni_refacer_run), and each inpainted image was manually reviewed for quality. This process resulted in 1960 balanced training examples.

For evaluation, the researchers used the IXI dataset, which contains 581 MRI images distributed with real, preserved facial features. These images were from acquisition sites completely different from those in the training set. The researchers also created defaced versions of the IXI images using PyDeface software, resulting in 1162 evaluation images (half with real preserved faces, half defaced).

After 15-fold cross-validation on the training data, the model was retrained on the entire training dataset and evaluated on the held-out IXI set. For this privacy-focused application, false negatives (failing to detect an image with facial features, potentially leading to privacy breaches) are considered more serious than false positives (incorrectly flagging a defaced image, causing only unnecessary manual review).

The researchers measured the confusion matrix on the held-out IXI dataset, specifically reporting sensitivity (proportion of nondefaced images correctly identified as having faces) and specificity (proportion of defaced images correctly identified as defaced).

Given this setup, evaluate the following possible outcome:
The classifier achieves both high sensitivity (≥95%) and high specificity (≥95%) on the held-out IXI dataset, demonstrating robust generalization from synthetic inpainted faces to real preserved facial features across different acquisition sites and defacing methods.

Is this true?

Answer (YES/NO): YES